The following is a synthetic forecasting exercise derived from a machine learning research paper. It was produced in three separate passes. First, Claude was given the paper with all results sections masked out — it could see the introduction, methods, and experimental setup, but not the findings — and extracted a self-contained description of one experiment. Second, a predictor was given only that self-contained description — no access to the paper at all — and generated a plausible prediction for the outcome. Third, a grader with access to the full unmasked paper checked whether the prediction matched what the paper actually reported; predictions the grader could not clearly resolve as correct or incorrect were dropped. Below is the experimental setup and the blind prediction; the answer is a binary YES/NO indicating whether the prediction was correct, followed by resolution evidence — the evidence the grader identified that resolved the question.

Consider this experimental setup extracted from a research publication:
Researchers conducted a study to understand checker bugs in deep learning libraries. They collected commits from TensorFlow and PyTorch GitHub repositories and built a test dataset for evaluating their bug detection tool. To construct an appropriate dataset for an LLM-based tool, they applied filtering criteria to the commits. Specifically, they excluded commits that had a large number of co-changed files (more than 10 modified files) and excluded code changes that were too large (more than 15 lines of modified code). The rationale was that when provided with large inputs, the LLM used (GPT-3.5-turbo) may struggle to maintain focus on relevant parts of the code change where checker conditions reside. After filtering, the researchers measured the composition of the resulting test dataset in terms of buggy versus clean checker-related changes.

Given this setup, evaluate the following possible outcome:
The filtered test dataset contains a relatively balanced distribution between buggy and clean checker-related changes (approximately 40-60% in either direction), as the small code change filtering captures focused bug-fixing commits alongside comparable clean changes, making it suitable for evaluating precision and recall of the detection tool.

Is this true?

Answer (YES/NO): YES